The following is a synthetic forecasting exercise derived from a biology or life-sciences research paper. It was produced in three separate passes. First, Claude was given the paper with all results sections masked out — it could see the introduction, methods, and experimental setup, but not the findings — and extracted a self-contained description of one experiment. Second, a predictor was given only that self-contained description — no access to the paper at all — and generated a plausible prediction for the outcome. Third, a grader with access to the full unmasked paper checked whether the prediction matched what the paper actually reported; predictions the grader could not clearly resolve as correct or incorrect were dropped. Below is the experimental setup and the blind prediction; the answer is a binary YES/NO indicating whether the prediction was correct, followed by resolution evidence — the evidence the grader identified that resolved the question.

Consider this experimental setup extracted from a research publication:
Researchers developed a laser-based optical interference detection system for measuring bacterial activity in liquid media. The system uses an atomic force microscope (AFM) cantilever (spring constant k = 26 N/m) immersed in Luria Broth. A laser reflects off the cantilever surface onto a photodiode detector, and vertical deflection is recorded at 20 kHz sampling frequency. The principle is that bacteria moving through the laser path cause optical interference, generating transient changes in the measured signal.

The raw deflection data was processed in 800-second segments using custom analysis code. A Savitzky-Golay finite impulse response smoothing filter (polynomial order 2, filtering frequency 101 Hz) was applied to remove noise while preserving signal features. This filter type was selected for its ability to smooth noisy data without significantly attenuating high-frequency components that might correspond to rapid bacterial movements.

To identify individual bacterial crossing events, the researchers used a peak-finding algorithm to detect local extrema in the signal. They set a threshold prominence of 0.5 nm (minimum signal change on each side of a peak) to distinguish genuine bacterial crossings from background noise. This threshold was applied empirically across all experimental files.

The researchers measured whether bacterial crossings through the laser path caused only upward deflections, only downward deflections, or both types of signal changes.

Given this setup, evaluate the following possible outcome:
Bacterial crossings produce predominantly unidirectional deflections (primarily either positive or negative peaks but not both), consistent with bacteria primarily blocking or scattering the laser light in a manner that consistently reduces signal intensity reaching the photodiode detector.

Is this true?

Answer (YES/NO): NO